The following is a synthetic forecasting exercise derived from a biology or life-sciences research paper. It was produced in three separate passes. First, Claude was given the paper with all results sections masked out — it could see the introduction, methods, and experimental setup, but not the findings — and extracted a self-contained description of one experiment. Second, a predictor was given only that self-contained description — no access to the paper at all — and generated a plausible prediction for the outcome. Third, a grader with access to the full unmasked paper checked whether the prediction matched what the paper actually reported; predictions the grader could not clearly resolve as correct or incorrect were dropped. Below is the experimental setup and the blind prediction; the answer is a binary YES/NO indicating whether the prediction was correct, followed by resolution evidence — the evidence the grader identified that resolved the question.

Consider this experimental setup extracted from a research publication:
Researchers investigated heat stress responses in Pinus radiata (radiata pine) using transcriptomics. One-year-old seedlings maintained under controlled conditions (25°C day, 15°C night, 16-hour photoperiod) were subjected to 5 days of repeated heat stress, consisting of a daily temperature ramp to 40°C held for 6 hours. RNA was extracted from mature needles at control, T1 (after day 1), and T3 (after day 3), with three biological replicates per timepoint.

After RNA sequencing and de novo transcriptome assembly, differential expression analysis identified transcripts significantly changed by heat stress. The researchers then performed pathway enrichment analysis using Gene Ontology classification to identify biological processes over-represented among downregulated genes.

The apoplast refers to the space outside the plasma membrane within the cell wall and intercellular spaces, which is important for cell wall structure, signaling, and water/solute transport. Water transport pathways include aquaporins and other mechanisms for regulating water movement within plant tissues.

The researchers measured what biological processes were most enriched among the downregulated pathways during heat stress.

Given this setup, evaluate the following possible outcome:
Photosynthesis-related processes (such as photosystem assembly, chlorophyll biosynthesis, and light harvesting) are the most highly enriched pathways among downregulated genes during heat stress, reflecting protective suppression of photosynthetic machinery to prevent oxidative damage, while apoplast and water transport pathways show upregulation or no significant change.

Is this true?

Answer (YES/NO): NO